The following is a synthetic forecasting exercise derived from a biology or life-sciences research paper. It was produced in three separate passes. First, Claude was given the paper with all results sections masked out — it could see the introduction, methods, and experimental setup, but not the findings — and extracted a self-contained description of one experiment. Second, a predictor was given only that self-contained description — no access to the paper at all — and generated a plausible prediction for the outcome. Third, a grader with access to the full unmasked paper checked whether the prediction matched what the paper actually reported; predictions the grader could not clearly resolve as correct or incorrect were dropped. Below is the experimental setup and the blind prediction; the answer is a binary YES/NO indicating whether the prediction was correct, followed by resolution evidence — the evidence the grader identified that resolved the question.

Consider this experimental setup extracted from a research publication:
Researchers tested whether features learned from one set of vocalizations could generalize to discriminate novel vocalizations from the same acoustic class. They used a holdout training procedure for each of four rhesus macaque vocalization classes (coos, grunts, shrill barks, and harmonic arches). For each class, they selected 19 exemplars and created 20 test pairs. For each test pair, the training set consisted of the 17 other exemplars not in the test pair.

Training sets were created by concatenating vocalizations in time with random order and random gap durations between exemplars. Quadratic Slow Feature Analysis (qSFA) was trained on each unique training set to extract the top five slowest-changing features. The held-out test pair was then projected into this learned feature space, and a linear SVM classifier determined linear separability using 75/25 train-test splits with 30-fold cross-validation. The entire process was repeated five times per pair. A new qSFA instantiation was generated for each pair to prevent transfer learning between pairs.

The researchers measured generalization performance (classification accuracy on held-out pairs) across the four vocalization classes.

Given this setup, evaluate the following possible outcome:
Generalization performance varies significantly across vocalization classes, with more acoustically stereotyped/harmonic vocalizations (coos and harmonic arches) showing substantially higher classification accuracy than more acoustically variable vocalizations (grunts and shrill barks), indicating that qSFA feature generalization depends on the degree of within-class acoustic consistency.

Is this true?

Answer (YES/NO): NO